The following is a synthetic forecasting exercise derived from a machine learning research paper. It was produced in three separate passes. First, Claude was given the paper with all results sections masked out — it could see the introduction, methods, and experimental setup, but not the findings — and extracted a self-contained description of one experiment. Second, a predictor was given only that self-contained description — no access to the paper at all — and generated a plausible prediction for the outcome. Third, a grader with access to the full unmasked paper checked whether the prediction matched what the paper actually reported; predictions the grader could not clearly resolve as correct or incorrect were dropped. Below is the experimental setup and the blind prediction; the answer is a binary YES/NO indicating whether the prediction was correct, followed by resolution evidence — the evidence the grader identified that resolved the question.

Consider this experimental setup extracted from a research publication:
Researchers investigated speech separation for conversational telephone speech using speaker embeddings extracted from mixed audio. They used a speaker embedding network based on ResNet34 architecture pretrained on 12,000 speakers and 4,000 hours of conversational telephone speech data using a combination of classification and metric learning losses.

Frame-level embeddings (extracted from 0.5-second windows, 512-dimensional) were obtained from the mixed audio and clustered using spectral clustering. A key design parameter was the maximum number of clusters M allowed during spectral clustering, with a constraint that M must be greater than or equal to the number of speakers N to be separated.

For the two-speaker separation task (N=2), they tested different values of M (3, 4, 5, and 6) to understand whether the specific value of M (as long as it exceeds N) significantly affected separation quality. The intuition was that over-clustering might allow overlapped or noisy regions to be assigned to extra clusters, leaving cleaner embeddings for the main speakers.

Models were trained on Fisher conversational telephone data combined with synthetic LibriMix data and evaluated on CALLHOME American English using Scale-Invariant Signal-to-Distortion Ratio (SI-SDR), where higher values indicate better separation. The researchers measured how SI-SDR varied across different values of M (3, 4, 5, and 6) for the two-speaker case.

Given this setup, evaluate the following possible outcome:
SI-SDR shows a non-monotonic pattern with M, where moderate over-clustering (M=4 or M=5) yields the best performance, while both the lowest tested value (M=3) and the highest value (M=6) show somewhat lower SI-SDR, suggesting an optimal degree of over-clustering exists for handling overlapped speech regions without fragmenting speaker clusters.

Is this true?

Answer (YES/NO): NO